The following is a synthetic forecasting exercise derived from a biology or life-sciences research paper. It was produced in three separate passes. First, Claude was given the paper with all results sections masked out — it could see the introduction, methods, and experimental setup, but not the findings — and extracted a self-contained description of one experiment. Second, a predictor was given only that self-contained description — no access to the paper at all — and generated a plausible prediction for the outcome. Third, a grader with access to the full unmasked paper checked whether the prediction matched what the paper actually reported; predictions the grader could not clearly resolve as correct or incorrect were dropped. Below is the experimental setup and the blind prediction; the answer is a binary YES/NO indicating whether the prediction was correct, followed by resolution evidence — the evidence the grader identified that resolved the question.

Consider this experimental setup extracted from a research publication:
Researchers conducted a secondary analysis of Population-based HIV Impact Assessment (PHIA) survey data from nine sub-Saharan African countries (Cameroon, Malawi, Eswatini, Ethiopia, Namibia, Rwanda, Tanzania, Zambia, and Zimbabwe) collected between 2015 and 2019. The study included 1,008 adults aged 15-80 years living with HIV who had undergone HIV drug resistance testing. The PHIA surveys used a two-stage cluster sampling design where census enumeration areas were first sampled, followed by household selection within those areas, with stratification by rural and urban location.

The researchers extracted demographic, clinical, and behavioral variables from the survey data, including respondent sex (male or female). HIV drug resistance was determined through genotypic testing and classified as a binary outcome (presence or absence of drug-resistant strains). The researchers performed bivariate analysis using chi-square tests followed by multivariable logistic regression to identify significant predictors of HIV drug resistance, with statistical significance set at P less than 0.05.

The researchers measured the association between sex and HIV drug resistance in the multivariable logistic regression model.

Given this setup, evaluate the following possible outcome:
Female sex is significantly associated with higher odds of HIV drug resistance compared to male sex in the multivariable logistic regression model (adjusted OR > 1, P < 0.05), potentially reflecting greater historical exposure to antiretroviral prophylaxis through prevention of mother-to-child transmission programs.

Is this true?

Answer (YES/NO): NO